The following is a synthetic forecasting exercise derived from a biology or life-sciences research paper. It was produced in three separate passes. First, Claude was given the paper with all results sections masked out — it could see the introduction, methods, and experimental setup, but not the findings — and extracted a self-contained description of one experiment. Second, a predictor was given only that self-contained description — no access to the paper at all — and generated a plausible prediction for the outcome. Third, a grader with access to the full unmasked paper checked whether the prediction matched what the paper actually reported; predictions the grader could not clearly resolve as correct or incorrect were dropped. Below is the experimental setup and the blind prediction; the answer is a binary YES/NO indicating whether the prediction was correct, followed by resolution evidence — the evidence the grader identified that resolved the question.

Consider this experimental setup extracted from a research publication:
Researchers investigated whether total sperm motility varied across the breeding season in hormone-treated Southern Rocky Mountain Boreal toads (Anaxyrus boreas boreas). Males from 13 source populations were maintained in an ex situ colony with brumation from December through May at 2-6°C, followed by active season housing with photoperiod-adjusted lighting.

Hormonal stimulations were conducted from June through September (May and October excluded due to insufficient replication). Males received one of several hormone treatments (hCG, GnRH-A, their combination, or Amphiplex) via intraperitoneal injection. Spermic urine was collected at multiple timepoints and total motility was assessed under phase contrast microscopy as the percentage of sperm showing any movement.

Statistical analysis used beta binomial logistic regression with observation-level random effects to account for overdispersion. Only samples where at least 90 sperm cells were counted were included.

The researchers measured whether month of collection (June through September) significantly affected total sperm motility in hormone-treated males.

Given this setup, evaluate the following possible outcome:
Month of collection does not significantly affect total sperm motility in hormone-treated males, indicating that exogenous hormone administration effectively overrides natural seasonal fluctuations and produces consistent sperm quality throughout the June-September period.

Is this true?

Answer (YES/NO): YES